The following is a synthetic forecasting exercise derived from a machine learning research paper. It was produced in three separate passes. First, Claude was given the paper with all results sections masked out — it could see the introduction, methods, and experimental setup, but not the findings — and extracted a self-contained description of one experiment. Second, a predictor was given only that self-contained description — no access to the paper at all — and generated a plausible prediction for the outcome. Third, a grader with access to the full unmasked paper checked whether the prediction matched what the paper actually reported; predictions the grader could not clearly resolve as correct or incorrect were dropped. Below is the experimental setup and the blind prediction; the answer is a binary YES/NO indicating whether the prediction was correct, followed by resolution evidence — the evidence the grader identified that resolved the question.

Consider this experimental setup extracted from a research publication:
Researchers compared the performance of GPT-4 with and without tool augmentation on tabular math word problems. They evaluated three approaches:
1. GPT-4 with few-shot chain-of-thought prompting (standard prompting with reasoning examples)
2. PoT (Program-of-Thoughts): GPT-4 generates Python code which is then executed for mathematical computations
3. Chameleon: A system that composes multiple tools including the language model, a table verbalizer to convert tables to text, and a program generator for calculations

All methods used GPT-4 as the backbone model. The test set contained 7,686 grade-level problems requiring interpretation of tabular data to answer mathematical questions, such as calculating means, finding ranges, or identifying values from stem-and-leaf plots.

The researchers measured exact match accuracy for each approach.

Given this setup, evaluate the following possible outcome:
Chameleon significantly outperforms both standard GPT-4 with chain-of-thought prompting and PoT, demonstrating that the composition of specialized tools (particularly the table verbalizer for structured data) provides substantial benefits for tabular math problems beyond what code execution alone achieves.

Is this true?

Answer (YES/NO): NO